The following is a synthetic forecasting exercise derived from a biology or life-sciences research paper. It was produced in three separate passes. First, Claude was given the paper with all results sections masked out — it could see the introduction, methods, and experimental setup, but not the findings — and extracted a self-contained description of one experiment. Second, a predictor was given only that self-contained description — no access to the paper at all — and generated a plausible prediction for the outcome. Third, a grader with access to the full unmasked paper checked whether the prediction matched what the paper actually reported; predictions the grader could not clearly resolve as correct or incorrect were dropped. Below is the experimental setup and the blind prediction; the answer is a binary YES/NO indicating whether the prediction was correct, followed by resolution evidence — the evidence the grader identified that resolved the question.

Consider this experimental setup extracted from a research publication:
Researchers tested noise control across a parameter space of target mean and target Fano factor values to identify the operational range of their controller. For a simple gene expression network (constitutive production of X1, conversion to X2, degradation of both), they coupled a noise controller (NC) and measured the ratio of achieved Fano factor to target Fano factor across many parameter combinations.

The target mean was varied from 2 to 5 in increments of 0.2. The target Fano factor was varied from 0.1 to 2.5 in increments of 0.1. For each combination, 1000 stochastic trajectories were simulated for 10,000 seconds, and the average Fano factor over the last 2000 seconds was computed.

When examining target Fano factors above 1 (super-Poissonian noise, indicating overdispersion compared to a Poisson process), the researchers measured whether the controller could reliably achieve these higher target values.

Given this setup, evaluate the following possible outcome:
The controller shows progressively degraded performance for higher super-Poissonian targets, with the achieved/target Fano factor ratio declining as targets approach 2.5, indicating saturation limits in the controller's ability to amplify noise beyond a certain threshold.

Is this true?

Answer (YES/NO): NO